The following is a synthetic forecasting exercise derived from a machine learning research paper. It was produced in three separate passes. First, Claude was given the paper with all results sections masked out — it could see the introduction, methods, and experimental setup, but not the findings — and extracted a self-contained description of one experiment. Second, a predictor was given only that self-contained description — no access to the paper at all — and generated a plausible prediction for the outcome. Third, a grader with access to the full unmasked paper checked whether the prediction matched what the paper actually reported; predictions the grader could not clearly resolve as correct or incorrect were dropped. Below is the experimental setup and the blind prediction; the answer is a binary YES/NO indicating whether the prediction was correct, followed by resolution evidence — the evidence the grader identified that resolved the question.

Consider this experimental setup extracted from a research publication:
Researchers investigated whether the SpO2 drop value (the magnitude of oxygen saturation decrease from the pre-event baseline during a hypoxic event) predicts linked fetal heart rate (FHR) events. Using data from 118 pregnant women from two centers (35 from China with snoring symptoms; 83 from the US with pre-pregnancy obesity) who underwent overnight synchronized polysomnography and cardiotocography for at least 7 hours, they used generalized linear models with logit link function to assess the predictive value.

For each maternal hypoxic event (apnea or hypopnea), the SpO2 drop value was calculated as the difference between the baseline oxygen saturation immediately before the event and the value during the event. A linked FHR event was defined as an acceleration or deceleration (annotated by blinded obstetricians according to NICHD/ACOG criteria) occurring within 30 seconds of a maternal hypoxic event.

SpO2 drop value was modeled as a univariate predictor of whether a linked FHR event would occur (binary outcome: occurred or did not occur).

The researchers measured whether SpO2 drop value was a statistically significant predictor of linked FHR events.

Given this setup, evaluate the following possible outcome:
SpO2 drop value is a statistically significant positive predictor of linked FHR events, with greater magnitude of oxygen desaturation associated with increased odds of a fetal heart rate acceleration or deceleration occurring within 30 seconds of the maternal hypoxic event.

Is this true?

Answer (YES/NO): NO